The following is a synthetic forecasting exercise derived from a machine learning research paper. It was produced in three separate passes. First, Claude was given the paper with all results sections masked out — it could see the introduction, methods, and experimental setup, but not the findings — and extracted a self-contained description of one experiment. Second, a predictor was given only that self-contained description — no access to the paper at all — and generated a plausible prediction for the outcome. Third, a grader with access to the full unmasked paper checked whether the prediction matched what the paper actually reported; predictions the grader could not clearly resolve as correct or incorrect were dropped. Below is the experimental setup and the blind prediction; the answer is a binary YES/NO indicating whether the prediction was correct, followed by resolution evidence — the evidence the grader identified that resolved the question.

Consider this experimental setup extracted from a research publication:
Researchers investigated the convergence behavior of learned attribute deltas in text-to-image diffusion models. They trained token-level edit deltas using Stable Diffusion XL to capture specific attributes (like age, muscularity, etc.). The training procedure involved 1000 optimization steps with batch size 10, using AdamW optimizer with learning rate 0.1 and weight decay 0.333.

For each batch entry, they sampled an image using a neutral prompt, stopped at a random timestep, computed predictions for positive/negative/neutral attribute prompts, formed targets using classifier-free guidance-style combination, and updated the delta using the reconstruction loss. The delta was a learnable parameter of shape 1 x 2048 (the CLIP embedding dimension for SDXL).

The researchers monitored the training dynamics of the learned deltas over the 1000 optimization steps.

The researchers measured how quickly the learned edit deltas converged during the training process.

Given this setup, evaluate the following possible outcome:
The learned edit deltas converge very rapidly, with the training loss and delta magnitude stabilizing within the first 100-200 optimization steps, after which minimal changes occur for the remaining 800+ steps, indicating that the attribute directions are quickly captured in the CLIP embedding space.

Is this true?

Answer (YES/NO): NO